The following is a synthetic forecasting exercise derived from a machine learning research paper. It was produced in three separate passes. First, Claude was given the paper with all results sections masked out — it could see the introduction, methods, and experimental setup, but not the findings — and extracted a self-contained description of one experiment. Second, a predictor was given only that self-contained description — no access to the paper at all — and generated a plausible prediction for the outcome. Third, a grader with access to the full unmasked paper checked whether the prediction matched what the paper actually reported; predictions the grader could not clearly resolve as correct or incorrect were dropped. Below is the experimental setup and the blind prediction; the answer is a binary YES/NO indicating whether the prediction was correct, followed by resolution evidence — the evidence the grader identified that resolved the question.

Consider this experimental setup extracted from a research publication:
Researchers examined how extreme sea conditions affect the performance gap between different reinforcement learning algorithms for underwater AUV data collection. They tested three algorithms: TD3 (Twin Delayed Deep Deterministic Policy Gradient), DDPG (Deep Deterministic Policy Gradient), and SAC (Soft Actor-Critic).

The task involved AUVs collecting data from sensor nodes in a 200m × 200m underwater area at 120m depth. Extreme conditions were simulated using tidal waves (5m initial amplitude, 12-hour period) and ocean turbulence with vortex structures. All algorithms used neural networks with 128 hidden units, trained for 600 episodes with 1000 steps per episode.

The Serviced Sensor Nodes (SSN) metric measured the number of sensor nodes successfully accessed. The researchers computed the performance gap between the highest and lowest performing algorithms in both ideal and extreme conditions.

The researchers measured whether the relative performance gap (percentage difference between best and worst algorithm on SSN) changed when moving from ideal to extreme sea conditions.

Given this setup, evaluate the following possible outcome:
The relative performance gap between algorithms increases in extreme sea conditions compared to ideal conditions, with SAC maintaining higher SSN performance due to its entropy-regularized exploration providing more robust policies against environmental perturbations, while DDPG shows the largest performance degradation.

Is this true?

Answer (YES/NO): NO